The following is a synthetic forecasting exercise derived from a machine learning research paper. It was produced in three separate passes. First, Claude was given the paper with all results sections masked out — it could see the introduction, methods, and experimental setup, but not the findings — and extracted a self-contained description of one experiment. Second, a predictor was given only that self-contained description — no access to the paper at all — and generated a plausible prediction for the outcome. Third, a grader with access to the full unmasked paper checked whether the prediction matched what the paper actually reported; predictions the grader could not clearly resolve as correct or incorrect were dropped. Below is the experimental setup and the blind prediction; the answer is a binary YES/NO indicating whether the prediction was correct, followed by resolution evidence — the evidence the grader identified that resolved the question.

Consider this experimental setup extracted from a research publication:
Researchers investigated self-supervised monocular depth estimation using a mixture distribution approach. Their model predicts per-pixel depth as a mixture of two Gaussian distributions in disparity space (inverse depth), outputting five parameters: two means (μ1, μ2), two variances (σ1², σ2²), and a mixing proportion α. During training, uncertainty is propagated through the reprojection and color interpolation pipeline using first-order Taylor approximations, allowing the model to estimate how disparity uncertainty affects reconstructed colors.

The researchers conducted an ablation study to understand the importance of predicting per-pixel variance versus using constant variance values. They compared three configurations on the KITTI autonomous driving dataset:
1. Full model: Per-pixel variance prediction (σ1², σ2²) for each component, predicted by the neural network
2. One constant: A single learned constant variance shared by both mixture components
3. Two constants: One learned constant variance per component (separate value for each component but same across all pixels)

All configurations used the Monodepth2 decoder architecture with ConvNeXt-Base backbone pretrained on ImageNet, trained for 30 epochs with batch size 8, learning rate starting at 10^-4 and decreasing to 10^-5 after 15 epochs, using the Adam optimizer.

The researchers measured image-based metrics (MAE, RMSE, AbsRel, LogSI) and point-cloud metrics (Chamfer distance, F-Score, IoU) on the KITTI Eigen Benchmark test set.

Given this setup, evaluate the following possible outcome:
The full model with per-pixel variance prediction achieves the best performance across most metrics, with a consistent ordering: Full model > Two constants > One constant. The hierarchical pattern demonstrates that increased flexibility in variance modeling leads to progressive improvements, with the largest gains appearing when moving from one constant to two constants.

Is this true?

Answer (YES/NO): NO